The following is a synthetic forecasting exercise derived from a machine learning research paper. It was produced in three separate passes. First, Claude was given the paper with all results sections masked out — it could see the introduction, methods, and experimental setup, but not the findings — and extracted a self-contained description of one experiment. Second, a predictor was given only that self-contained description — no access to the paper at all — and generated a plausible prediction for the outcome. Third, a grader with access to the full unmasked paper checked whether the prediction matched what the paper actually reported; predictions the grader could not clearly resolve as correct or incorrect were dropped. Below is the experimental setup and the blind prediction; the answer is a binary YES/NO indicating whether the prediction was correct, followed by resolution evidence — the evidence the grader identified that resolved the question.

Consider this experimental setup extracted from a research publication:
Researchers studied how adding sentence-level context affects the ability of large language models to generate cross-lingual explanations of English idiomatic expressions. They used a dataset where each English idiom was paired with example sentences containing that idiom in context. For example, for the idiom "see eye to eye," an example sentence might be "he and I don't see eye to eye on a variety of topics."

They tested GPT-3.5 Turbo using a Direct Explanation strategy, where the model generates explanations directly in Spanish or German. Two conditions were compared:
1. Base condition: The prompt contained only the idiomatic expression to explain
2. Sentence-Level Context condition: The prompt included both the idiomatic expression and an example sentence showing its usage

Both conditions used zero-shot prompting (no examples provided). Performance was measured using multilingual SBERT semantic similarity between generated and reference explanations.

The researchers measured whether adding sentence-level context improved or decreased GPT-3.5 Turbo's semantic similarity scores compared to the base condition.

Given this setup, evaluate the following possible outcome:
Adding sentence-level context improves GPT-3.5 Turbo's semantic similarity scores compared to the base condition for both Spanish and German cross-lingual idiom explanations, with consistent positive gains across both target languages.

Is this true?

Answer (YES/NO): NO